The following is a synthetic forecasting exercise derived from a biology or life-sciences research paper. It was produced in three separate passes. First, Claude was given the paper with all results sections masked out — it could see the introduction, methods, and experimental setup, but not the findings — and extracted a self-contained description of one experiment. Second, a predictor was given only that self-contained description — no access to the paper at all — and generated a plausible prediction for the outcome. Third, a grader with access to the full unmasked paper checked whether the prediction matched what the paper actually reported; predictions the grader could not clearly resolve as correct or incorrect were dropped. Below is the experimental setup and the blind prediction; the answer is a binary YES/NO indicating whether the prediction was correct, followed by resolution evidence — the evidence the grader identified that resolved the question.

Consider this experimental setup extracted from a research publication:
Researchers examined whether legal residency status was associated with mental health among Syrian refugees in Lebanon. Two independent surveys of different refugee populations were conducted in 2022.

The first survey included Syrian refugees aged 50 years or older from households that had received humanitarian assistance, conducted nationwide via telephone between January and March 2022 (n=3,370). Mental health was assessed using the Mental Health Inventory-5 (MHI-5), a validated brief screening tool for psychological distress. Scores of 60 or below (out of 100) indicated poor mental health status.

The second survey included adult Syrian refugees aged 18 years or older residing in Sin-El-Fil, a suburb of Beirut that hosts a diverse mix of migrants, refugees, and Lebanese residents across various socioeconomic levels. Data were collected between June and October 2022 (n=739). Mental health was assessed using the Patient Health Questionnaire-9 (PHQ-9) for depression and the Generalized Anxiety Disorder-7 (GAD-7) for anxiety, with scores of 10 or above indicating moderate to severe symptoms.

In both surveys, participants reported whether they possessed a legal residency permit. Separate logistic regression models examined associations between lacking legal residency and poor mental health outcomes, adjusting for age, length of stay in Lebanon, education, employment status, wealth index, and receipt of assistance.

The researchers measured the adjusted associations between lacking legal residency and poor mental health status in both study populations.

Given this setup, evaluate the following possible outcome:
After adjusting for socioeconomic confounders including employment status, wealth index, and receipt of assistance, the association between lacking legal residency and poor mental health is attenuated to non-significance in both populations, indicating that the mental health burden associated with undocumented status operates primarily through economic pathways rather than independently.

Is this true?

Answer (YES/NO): NO